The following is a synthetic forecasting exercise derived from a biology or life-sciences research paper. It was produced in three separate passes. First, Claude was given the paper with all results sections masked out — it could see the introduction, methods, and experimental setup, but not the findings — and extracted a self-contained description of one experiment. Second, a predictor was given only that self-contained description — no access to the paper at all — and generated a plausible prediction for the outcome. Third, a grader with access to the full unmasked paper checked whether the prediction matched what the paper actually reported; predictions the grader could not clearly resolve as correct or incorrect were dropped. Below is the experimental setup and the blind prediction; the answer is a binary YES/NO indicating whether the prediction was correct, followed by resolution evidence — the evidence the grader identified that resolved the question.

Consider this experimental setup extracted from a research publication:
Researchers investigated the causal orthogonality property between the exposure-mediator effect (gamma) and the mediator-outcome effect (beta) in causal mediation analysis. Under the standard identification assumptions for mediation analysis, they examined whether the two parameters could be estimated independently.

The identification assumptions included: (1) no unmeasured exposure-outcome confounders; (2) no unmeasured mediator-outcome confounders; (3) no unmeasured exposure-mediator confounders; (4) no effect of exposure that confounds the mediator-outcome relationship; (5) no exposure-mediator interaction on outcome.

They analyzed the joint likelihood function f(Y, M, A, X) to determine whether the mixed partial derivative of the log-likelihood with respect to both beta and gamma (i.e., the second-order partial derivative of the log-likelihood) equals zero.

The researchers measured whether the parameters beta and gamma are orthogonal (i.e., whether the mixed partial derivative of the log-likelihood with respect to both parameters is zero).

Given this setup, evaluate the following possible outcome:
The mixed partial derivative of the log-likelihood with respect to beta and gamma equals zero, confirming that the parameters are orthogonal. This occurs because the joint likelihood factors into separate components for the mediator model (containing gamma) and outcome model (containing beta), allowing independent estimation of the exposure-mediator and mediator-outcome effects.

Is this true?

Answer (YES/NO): YES